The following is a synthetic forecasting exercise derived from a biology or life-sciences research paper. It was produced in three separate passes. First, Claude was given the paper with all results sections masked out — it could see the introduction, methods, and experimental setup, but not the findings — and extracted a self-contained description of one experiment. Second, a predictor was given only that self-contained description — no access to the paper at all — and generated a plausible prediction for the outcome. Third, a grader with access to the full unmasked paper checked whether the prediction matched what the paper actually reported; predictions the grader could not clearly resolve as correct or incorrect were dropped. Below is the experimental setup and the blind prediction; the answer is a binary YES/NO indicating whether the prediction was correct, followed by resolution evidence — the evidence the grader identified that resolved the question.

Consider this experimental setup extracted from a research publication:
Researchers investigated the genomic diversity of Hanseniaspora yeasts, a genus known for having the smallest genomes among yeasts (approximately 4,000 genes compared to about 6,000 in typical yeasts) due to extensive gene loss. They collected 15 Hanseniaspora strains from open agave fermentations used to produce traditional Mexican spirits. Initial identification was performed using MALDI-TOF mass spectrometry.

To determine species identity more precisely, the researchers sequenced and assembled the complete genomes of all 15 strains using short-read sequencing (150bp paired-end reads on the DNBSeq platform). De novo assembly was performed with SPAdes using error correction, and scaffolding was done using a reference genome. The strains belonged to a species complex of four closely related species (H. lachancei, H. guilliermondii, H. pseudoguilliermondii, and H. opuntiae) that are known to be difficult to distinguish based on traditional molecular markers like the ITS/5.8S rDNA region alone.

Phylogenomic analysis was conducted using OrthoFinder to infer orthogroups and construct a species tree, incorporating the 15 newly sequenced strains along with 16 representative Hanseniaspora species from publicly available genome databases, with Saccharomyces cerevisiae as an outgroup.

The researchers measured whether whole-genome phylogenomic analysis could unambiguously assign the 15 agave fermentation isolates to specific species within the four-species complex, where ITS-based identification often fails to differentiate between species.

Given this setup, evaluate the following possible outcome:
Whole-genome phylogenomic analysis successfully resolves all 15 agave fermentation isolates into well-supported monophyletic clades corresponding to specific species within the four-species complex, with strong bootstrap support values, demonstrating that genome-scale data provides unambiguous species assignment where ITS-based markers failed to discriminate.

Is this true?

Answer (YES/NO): YES